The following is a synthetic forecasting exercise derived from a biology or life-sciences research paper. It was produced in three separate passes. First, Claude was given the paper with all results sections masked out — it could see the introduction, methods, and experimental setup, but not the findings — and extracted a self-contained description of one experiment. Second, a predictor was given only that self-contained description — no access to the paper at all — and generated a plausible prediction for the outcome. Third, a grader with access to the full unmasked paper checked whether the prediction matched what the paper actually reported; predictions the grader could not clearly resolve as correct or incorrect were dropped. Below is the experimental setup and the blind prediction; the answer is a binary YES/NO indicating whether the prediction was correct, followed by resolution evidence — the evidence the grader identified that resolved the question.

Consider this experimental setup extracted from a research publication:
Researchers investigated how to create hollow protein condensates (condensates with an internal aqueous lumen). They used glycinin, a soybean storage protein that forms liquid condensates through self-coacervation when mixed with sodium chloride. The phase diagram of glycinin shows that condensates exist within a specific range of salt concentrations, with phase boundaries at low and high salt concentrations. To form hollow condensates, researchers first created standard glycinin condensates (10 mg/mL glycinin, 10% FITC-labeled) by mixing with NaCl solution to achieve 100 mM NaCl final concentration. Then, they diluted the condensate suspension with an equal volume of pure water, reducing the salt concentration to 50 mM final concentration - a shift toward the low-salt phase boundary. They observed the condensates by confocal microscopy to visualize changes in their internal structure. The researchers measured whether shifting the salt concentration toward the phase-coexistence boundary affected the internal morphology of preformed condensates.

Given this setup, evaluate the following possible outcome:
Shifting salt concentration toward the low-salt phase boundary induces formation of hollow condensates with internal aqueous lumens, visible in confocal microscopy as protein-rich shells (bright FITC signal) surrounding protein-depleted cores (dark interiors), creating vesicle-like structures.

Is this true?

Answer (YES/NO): YES